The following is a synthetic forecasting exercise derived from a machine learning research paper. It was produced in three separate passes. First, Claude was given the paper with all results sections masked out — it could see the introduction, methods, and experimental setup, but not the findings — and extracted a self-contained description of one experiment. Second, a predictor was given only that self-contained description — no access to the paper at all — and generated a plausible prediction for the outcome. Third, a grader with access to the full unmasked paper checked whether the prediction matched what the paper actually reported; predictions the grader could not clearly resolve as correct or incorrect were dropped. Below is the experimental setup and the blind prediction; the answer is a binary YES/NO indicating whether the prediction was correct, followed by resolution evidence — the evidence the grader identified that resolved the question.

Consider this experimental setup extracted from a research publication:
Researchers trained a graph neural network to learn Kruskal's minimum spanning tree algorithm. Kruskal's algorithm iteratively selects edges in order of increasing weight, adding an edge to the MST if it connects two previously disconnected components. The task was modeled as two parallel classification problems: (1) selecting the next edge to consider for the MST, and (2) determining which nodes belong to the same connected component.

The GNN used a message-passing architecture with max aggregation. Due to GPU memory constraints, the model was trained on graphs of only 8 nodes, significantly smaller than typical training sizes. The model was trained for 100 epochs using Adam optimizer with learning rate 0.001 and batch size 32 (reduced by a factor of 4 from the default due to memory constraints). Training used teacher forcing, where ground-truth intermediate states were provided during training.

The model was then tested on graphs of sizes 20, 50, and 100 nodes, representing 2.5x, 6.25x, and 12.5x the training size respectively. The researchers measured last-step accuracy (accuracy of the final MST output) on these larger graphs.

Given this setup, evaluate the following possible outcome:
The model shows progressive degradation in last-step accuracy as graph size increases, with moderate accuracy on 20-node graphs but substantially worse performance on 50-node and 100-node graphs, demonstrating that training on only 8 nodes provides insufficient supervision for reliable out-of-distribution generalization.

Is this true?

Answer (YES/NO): NO